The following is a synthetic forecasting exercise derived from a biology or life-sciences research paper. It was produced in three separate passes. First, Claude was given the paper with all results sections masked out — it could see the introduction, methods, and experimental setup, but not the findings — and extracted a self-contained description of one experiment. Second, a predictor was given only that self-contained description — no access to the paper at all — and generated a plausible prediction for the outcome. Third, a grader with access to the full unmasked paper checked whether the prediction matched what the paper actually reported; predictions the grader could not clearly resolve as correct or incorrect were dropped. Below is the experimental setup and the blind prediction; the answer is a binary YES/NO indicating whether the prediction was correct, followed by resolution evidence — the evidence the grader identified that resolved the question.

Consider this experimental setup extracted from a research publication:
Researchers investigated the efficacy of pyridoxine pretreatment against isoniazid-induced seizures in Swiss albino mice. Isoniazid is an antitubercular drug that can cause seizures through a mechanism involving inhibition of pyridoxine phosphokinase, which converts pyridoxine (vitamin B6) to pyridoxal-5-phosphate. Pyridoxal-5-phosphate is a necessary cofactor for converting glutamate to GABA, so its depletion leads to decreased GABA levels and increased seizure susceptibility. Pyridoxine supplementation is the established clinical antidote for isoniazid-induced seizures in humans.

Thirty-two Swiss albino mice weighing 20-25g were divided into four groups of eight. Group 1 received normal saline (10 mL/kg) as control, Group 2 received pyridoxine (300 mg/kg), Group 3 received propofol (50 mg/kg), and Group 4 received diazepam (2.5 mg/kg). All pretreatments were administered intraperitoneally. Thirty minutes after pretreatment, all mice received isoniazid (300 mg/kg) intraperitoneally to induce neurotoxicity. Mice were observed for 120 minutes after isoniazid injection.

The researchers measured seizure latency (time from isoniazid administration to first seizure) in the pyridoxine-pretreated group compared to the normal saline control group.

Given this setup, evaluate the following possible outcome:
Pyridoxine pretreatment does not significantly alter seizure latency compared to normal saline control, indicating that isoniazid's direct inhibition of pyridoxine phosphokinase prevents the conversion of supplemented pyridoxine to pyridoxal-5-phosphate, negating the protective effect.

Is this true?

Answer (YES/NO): NO